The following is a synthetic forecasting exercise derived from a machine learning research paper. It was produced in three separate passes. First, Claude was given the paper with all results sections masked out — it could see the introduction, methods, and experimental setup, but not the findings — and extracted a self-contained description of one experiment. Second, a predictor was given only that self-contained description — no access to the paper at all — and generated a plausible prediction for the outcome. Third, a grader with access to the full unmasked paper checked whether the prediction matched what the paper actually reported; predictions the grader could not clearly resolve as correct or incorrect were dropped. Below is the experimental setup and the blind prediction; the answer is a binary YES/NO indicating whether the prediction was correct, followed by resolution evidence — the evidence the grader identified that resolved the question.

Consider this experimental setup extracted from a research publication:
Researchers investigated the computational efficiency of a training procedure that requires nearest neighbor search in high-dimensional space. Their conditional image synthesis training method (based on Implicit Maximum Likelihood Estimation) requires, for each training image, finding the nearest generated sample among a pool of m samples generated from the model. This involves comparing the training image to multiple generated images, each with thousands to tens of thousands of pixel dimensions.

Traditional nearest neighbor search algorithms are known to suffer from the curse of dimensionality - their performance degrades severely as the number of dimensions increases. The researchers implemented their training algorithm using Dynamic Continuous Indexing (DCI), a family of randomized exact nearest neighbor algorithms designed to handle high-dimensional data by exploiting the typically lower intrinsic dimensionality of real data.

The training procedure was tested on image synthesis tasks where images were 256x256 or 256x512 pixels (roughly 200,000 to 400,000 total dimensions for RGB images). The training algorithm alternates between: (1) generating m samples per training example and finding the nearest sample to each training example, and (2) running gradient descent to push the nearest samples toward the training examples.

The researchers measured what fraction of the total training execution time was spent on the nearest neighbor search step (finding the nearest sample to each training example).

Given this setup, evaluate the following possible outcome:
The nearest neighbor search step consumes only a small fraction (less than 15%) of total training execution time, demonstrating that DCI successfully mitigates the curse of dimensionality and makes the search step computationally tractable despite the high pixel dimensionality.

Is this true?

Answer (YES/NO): YES